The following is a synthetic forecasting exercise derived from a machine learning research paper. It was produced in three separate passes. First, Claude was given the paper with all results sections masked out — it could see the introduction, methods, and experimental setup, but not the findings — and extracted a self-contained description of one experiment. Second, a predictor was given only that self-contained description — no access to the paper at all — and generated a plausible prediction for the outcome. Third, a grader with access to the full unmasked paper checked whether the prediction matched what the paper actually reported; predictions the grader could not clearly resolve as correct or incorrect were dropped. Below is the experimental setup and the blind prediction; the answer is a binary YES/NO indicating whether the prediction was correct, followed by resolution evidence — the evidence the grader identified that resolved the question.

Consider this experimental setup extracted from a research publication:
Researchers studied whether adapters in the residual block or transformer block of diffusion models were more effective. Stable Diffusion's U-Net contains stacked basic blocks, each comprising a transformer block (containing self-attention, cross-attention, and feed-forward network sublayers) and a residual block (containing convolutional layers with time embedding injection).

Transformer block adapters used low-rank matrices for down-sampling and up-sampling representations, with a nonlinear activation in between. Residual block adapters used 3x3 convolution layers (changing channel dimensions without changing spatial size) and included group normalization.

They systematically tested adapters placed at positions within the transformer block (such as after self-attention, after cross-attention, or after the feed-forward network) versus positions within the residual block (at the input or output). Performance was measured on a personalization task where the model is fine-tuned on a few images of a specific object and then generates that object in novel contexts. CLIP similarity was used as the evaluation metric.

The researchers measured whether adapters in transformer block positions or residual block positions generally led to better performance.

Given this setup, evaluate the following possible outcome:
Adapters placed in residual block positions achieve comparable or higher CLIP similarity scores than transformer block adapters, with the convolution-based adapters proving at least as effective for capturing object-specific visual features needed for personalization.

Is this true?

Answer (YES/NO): NO